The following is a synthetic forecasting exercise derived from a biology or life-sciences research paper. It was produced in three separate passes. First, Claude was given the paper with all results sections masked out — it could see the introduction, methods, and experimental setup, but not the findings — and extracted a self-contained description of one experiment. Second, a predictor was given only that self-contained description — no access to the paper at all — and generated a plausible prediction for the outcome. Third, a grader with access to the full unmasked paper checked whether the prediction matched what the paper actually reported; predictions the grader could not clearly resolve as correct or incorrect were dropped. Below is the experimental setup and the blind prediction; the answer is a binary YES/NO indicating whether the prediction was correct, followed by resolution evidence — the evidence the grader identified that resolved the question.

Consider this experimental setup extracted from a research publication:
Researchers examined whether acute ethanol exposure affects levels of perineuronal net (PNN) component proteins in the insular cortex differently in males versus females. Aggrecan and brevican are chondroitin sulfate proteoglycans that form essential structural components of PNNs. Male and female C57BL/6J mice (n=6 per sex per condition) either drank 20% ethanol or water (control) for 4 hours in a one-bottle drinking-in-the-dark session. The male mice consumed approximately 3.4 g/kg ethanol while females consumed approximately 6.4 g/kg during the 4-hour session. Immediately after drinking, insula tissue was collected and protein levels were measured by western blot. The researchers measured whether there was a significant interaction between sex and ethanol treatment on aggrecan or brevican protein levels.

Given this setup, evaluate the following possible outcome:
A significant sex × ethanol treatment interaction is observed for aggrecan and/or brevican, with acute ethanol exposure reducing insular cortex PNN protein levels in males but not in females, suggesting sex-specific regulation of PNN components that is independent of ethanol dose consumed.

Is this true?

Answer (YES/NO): NO